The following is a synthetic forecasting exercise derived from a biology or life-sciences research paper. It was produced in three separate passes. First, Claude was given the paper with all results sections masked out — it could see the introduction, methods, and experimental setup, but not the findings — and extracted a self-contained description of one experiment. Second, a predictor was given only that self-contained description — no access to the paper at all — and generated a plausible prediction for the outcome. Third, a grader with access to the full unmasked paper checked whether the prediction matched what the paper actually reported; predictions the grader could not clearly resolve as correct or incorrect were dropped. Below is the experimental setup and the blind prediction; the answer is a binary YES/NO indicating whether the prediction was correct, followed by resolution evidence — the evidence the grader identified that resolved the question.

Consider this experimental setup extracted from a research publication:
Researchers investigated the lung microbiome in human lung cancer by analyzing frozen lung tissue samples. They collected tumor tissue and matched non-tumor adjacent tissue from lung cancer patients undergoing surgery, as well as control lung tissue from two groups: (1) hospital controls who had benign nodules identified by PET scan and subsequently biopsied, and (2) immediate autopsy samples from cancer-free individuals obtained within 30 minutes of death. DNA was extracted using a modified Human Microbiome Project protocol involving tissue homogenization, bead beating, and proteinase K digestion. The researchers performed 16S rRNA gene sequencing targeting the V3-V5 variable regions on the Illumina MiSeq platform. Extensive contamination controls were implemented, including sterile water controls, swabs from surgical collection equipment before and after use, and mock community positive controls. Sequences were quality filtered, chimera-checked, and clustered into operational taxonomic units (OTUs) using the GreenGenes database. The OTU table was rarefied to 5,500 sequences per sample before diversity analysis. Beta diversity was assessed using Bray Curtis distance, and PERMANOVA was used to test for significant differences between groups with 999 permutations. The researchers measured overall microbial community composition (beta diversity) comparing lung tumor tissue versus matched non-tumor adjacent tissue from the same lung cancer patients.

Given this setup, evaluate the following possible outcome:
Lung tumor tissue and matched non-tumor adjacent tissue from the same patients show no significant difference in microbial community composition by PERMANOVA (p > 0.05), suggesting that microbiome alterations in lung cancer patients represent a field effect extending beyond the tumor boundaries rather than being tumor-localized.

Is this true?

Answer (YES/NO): NO